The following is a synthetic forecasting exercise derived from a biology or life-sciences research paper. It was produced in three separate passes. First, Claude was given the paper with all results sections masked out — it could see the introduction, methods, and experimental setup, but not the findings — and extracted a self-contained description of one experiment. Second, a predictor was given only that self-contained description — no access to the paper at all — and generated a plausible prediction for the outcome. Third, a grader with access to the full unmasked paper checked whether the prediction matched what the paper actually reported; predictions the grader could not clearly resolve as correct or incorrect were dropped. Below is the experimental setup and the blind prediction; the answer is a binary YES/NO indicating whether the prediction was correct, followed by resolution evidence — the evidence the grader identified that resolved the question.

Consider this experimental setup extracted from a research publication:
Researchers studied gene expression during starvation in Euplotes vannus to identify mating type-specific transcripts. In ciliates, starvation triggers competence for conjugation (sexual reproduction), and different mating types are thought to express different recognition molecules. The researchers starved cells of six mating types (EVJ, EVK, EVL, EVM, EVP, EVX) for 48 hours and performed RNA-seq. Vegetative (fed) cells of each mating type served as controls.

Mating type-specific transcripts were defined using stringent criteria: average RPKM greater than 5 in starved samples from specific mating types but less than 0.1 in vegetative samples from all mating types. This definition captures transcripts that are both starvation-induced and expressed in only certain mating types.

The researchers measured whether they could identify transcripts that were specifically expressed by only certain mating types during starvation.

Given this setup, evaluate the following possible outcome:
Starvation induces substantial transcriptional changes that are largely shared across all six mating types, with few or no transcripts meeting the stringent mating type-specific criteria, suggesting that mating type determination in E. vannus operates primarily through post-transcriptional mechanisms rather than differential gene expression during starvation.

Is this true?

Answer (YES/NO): NO